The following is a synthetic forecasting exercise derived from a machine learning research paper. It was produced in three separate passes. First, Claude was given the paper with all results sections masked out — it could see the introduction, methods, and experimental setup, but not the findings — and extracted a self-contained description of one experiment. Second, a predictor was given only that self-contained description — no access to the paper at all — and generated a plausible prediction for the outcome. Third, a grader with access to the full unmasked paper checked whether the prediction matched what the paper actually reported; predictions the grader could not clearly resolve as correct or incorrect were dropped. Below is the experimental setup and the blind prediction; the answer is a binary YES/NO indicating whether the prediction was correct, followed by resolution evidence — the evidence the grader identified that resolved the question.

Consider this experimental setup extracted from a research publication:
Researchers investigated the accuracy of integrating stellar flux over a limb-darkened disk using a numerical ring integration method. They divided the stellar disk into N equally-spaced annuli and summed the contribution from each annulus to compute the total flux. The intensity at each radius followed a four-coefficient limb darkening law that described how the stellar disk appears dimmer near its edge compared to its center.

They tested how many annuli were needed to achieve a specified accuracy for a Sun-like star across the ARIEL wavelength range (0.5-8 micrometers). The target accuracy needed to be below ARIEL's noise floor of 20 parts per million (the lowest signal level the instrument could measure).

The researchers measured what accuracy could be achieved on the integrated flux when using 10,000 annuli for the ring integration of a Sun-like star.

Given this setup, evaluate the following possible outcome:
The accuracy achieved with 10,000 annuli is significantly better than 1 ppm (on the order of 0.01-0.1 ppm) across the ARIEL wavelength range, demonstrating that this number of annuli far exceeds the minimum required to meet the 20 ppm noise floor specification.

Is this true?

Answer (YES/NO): NO